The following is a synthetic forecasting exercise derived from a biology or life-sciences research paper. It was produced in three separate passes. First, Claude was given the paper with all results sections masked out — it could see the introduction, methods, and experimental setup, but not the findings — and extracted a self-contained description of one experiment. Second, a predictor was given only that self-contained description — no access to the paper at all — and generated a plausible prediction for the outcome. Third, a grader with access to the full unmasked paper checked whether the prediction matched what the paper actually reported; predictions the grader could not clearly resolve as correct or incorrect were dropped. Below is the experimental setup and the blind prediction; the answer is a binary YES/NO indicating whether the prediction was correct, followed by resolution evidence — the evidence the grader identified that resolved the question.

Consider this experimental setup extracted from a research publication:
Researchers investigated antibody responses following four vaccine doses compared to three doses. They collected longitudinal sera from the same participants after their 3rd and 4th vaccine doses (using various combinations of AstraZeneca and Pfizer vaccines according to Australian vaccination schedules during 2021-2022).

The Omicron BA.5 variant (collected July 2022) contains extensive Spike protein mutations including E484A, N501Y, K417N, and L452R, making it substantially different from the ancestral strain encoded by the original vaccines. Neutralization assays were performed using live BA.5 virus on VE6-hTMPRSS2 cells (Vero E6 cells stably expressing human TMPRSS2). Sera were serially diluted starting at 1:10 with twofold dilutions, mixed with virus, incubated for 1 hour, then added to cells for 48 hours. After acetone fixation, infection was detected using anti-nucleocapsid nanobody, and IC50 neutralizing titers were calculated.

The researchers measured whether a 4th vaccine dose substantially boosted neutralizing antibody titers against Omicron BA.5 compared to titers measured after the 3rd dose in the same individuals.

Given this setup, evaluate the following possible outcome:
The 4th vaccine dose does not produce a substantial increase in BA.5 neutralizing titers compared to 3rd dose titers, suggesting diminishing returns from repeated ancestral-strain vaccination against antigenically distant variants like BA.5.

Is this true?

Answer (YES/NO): NO